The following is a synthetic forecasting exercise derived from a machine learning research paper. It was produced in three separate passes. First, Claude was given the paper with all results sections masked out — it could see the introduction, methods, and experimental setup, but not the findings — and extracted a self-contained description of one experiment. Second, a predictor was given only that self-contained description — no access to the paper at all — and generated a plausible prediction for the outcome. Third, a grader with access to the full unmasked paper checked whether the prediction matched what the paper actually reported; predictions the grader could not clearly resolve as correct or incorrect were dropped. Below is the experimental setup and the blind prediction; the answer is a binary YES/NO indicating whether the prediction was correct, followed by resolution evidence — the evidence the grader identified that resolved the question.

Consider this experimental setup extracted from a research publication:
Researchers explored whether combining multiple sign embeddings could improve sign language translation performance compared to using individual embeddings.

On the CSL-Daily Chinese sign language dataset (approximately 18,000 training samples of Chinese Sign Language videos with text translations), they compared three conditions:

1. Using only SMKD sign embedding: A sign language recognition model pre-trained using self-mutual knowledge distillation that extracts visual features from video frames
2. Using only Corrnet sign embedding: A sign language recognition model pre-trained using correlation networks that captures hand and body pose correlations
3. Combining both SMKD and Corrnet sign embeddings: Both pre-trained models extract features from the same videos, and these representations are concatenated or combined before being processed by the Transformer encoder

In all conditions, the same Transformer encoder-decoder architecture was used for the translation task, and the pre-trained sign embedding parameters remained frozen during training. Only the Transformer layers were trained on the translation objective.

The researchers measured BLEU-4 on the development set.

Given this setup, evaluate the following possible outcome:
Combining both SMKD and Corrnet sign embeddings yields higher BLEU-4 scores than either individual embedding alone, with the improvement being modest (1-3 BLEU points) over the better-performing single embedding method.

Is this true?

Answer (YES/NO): NO